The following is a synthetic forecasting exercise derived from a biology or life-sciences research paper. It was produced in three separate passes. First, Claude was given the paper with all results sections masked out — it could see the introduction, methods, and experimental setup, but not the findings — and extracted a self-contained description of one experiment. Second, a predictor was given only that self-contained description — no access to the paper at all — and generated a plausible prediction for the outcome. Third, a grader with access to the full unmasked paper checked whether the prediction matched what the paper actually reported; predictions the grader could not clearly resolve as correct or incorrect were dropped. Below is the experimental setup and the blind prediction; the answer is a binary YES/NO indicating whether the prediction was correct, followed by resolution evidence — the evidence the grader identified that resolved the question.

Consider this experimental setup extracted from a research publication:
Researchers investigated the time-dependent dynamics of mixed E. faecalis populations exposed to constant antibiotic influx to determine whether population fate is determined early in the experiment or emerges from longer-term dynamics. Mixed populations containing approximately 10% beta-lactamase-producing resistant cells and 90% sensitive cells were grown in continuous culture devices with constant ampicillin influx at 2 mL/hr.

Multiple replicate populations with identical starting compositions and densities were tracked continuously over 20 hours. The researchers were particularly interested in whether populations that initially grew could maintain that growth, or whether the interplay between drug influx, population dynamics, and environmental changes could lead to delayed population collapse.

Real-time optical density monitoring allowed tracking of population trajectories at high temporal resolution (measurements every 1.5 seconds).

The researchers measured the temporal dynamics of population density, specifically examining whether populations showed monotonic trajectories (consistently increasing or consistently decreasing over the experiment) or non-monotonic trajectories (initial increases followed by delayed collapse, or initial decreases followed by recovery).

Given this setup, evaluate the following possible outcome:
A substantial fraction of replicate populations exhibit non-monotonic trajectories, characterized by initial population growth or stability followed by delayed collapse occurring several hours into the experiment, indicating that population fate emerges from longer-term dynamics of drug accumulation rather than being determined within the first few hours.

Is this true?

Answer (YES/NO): YES